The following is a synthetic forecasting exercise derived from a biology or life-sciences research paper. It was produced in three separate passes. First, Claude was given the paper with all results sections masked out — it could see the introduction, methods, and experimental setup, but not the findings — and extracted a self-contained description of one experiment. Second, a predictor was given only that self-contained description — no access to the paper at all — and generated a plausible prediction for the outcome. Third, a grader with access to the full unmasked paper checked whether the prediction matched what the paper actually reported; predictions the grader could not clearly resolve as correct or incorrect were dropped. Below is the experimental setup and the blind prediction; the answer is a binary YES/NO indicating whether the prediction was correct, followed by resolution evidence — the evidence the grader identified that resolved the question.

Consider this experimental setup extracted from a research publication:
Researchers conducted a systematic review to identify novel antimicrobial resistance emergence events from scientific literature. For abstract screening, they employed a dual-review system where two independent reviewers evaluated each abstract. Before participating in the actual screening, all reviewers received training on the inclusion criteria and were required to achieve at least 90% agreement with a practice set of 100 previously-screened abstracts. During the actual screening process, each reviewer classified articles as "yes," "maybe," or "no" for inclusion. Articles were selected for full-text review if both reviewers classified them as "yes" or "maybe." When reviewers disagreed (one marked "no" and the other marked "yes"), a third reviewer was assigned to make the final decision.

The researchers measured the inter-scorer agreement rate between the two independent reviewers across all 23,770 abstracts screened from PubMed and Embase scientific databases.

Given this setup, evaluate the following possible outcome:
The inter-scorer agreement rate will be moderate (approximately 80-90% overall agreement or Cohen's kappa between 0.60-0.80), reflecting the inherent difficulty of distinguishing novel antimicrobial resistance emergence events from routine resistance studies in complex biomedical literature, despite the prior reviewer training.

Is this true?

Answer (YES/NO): YES